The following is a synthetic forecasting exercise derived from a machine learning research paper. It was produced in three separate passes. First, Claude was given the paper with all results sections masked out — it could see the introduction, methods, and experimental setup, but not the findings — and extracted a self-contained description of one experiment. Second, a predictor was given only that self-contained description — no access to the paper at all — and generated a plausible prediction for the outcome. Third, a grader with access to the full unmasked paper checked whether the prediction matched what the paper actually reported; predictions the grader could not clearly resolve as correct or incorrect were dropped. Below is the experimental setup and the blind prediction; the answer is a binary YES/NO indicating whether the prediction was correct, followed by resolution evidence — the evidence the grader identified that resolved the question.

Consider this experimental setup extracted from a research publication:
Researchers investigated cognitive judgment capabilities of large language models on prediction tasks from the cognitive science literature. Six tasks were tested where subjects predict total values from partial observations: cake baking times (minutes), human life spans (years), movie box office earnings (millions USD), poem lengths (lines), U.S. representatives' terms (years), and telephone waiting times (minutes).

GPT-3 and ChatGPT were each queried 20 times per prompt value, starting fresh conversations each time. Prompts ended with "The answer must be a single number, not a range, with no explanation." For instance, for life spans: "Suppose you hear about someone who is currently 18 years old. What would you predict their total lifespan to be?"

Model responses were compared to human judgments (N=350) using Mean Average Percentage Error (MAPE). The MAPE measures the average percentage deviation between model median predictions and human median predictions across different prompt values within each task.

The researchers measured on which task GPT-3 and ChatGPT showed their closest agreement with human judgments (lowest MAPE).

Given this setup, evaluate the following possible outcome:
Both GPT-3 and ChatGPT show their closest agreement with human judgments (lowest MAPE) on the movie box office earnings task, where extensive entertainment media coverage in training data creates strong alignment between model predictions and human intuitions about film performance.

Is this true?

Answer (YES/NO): NO